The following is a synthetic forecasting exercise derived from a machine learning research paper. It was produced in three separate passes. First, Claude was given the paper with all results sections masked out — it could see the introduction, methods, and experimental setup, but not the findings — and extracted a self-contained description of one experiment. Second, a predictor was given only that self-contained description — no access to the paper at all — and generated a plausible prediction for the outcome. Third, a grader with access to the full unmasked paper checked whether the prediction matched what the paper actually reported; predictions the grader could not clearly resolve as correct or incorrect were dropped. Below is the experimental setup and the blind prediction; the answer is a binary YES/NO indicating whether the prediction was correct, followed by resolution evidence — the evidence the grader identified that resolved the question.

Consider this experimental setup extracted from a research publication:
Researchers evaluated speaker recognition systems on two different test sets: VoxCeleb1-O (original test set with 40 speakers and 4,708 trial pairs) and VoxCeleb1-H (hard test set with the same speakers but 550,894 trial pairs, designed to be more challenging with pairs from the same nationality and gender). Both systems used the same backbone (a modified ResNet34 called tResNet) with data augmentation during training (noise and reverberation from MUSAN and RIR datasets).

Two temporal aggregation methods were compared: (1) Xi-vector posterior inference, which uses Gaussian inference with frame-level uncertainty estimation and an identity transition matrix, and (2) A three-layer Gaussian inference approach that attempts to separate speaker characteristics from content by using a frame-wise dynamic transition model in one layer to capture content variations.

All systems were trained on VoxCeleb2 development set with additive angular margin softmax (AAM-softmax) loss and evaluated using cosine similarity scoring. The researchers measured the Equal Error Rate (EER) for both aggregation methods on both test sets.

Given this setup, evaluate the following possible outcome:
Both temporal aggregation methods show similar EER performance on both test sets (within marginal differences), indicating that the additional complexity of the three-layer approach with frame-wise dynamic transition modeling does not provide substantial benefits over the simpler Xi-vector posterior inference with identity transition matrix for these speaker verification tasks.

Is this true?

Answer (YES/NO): NO